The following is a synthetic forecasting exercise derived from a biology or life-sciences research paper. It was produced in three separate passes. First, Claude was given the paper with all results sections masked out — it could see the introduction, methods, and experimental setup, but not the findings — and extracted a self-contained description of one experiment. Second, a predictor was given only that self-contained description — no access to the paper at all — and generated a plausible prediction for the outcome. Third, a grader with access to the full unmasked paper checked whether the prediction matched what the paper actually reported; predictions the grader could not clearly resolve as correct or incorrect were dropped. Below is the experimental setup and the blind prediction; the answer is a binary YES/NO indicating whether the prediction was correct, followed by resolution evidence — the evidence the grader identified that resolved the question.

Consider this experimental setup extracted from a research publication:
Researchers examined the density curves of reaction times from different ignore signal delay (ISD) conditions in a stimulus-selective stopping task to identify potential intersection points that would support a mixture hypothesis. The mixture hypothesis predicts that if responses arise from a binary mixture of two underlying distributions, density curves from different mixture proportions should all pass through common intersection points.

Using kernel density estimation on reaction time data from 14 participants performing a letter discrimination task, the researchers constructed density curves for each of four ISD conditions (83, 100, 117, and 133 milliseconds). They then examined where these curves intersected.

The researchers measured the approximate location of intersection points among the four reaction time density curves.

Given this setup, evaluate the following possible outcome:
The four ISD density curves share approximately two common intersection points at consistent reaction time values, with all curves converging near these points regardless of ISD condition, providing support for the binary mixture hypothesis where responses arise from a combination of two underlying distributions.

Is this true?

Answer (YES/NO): YES